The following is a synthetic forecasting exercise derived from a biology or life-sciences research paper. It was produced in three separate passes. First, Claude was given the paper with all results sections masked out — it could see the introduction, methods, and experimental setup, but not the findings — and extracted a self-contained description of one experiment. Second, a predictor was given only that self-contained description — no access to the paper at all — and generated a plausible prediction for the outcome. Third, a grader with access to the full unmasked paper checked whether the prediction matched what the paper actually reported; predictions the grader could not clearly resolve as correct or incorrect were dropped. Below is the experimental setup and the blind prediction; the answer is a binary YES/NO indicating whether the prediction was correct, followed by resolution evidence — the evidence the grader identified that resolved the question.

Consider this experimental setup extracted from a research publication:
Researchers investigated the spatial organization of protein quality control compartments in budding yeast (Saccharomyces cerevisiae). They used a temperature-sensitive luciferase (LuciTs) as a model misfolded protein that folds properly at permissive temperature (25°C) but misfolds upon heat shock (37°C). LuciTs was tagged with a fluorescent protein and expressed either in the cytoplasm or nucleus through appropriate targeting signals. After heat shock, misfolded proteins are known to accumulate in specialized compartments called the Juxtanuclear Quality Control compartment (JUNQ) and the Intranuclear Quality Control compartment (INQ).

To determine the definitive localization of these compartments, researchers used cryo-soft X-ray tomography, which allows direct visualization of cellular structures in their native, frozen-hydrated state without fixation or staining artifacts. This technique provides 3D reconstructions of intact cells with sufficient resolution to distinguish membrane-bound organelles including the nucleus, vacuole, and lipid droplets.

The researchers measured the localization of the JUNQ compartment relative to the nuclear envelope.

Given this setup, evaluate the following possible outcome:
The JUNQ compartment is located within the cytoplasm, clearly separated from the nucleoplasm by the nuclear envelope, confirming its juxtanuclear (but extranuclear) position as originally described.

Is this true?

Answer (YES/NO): YES